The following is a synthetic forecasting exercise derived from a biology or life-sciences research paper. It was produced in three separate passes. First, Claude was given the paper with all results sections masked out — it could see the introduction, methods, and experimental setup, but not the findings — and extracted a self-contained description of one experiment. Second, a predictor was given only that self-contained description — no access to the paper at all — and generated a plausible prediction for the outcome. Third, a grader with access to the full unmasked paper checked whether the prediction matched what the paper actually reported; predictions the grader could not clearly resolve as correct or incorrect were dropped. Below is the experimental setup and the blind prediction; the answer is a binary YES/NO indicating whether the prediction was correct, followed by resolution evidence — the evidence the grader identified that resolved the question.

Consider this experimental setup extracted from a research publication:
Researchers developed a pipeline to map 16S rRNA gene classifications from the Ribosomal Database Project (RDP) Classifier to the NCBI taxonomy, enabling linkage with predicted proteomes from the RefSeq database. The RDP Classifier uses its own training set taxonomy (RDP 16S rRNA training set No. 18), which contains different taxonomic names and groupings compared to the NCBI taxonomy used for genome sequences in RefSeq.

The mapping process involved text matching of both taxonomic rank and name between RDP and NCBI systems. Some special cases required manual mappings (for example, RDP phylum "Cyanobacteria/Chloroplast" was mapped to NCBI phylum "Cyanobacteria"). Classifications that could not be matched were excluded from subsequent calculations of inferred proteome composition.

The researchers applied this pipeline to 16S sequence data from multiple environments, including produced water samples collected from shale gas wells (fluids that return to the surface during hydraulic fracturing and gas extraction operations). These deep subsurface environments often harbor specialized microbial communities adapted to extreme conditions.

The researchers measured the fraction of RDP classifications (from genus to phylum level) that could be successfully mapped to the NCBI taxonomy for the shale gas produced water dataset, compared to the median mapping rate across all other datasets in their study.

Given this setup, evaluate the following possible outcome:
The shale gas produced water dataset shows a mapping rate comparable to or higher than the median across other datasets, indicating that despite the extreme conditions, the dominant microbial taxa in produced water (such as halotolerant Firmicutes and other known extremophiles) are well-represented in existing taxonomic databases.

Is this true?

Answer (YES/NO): NO